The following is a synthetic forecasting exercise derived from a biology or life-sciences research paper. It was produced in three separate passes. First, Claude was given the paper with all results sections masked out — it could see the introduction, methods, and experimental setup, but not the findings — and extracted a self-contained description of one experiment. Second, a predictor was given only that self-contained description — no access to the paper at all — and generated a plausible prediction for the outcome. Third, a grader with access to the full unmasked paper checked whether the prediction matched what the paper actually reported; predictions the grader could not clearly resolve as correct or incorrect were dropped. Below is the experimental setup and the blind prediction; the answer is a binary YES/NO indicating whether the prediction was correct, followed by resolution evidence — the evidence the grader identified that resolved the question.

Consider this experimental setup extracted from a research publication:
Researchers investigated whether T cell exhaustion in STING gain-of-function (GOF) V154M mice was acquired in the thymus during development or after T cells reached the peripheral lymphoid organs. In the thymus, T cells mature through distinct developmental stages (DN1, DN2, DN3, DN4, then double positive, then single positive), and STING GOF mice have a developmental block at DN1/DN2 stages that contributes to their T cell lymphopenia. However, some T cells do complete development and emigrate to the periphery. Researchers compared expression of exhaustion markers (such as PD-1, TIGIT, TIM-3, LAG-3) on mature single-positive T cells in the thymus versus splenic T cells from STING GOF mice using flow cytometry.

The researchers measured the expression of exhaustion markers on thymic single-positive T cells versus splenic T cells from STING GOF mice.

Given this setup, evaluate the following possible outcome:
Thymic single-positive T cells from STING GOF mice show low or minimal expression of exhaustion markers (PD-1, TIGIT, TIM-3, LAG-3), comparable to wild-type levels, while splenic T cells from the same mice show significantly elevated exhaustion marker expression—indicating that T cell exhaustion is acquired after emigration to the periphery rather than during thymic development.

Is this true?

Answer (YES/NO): YES